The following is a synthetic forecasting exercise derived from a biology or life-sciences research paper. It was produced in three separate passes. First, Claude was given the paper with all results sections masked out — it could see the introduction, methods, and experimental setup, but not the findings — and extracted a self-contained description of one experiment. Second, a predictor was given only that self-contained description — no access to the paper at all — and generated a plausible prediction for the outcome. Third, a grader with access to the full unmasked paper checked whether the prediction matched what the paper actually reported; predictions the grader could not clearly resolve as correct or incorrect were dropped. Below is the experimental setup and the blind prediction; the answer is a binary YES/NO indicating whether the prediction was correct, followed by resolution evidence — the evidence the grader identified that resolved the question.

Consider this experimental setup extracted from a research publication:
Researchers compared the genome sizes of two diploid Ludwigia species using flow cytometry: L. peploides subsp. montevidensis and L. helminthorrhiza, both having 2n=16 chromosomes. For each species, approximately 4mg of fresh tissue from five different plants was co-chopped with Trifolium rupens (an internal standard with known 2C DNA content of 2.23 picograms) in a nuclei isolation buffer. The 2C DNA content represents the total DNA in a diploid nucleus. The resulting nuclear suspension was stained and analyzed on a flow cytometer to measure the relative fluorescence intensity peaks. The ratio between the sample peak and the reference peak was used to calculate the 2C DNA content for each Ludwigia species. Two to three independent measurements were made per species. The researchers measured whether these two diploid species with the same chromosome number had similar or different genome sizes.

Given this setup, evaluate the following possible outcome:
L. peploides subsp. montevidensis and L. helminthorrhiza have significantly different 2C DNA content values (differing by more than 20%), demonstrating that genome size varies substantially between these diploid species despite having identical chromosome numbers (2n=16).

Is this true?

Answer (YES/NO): NO